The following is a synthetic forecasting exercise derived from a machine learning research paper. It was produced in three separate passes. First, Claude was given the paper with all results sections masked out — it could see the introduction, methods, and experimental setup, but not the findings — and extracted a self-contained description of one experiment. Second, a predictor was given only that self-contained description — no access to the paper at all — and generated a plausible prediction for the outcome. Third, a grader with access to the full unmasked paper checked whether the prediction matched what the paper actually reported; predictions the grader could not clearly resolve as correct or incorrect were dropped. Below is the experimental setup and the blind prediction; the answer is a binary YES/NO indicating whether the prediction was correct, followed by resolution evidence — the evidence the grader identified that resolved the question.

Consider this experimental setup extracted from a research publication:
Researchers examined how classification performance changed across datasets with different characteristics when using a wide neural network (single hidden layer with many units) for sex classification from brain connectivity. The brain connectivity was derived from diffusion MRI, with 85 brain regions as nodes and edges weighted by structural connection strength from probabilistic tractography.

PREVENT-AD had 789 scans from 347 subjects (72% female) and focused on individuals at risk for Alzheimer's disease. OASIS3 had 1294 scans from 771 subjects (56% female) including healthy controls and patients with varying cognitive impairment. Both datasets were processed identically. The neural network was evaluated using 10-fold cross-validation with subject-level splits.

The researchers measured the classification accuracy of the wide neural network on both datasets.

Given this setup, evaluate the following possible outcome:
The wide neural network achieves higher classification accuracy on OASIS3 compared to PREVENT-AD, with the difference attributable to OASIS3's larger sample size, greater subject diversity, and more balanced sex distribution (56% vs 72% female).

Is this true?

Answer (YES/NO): NO